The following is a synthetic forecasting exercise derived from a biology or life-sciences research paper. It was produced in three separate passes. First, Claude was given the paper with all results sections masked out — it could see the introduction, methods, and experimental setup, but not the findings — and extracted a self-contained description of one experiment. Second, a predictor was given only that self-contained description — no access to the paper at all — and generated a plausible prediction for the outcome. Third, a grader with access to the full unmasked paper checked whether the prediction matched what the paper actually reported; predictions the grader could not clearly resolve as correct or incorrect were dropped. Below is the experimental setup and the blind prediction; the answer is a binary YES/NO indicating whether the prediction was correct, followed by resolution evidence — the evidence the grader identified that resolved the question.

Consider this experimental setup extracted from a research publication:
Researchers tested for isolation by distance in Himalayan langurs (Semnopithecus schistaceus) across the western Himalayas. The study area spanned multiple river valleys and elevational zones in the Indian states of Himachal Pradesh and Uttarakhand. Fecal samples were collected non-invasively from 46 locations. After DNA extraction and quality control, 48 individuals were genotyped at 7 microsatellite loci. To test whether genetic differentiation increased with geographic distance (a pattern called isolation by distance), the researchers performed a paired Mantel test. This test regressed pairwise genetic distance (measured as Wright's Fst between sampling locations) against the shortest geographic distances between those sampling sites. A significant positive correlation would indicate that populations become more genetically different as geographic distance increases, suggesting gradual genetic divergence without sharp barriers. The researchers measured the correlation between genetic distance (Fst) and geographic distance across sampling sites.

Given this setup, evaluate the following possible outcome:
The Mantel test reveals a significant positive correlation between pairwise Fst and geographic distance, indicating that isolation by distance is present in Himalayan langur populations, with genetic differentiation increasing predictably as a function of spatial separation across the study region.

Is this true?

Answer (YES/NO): YES